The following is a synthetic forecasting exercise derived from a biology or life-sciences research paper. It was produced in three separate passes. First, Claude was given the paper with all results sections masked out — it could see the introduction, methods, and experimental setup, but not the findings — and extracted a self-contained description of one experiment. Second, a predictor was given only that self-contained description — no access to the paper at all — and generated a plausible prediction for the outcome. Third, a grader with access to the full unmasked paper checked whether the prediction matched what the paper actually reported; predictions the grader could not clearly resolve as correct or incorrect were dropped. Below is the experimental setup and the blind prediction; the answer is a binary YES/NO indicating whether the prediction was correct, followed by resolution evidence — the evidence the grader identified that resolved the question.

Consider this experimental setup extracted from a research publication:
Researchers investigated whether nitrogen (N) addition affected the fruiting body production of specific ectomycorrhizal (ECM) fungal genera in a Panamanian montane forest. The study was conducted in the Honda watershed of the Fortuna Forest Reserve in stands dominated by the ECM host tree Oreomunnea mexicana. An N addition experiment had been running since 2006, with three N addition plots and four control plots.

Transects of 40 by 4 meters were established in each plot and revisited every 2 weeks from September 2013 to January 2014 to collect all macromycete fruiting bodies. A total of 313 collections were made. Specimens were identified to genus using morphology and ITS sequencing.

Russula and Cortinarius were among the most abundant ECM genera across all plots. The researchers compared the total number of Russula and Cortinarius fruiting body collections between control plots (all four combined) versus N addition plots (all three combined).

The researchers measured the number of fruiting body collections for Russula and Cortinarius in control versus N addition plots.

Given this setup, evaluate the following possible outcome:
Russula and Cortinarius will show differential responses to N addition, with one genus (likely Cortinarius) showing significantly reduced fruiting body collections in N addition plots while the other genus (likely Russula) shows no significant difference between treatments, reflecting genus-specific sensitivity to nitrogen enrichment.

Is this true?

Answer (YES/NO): NO